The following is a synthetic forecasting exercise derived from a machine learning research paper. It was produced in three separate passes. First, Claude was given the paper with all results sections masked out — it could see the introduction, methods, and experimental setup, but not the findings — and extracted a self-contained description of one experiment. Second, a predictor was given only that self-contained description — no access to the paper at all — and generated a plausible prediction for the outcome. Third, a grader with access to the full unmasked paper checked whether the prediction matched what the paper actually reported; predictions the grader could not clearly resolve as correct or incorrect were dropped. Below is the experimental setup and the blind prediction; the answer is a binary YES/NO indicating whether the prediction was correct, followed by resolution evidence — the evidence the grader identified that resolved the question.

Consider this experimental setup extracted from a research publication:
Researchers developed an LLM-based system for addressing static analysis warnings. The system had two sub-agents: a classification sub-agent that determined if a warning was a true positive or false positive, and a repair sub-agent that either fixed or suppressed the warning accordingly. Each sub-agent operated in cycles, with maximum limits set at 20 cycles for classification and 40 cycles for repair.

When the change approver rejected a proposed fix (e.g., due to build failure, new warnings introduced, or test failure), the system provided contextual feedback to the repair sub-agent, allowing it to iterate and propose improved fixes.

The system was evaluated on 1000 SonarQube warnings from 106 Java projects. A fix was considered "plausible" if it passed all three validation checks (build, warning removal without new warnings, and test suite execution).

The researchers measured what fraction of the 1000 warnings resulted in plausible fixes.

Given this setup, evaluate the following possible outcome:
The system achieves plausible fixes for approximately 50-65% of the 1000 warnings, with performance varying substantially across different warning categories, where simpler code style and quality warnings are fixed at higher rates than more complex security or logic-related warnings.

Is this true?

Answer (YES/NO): NO